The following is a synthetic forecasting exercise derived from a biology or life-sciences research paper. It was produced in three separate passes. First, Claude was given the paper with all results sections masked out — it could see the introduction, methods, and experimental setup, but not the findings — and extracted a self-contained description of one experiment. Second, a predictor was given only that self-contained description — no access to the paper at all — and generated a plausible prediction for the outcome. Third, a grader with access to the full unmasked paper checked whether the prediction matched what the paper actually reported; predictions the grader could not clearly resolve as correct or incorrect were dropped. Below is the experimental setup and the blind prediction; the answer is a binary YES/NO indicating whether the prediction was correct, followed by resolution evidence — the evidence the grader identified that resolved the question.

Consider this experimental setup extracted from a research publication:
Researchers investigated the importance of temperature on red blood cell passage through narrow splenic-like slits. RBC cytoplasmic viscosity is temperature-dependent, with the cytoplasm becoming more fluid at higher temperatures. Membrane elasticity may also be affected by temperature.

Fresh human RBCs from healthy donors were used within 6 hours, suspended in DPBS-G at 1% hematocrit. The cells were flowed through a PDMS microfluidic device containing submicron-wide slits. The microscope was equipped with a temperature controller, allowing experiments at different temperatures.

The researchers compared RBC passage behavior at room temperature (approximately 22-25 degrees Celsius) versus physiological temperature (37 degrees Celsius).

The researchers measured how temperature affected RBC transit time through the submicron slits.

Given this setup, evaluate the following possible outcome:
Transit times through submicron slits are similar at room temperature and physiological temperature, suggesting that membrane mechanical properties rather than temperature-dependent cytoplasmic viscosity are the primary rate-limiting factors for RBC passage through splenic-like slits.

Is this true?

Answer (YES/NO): NO